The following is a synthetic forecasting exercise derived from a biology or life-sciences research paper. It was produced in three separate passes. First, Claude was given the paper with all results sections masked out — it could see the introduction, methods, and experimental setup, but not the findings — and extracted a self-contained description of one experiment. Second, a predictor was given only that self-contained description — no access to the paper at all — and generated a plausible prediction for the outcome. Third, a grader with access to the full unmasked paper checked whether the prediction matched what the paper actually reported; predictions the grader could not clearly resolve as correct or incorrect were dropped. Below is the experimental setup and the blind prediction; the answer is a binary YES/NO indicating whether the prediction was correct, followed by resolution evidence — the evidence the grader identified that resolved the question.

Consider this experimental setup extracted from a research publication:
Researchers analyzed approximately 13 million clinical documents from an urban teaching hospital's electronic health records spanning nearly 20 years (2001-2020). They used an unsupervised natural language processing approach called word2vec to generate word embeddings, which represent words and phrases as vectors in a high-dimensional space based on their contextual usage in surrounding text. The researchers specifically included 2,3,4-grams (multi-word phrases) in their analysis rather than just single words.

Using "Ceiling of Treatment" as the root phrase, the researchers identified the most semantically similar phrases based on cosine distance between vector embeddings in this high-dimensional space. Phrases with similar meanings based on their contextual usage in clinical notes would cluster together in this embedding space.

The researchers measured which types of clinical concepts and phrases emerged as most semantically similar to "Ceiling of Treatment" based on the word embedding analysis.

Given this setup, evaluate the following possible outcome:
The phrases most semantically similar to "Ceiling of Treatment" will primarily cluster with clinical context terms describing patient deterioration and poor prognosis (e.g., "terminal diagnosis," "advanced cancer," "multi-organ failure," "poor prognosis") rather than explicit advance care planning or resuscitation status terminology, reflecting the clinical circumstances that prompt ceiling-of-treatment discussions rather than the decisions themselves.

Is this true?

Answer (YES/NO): NO